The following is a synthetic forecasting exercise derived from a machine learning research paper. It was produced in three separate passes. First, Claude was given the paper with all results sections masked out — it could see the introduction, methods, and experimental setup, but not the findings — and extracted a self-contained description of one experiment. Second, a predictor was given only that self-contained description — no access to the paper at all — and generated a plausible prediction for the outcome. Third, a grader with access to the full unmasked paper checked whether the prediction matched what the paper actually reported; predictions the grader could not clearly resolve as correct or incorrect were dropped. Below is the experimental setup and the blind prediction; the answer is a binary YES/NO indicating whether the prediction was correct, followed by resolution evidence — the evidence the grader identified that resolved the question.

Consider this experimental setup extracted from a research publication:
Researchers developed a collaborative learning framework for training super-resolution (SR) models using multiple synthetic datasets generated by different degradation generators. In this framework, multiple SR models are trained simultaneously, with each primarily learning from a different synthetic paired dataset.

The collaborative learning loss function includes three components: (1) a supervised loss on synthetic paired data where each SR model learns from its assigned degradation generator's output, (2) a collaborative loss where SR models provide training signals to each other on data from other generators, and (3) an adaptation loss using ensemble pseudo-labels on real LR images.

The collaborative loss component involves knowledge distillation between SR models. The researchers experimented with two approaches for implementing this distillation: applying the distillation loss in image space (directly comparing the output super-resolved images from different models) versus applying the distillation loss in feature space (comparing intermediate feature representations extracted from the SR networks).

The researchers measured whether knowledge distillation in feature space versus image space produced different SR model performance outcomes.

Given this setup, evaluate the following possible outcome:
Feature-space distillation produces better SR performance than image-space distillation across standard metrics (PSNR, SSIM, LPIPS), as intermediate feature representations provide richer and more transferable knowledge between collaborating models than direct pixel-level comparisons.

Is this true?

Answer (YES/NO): NO